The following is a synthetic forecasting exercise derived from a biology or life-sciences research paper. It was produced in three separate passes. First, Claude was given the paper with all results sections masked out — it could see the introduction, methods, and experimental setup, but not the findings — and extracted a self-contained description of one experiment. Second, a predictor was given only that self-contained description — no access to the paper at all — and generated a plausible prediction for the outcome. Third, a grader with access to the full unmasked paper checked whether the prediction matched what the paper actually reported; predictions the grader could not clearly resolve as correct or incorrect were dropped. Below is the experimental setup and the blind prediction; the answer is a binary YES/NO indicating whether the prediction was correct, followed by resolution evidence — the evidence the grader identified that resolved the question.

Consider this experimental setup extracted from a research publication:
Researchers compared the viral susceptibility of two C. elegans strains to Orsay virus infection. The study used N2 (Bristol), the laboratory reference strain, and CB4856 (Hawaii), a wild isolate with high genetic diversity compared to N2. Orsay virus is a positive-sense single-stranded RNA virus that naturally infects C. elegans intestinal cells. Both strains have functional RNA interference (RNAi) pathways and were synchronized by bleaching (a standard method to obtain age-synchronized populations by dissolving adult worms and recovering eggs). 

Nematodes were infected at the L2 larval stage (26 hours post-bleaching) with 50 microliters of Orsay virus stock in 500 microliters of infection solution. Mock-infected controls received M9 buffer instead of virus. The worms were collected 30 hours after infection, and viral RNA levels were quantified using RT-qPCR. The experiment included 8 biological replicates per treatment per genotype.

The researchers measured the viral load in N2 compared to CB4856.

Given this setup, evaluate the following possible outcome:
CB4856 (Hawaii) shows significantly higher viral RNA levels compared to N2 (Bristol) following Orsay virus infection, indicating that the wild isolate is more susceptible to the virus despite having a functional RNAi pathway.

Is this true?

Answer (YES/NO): NO